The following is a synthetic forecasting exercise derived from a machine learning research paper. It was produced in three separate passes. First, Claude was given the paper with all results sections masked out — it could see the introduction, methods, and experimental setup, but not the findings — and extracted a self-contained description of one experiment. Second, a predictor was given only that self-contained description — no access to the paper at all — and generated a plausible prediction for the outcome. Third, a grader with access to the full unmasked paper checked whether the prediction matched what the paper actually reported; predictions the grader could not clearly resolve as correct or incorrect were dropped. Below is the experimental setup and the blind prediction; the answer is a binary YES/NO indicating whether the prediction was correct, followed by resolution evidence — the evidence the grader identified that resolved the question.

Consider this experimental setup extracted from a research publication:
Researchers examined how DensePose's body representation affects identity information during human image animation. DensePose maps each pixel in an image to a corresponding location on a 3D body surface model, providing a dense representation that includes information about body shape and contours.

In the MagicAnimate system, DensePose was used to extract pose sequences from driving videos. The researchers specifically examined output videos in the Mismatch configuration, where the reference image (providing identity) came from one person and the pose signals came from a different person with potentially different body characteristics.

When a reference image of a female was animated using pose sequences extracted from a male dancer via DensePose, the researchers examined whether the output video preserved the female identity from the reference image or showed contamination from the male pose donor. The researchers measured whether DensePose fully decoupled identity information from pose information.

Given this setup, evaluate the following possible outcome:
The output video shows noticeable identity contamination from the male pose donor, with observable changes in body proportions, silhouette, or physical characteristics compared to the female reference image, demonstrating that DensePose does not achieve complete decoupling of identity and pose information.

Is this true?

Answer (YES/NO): YES